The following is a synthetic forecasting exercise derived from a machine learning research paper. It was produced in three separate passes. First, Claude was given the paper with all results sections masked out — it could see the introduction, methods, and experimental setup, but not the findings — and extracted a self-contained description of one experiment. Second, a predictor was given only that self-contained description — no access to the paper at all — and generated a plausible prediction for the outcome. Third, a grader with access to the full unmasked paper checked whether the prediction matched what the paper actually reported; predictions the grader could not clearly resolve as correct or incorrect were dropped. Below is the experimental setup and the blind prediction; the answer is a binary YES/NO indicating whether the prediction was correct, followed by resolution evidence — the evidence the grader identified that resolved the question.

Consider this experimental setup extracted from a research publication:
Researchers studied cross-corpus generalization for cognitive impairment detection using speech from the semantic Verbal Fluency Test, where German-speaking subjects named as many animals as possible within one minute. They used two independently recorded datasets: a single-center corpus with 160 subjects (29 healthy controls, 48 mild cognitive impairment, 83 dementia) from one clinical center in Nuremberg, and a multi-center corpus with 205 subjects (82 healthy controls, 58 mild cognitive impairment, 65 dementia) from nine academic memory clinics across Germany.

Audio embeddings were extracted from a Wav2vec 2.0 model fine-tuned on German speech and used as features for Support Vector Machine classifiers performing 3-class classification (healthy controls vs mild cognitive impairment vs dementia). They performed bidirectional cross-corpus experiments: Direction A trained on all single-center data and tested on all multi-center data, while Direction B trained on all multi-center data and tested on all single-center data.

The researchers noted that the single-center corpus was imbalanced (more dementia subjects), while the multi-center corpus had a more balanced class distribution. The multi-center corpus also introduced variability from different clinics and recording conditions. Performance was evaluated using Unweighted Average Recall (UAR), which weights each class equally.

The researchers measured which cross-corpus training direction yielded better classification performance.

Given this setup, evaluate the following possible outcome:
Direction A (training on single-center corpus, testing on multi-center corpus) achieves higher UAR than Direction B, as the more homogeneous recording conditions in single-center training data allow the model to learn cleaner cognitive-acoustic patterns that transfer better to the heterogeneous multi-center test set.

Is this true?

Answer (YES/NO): NO